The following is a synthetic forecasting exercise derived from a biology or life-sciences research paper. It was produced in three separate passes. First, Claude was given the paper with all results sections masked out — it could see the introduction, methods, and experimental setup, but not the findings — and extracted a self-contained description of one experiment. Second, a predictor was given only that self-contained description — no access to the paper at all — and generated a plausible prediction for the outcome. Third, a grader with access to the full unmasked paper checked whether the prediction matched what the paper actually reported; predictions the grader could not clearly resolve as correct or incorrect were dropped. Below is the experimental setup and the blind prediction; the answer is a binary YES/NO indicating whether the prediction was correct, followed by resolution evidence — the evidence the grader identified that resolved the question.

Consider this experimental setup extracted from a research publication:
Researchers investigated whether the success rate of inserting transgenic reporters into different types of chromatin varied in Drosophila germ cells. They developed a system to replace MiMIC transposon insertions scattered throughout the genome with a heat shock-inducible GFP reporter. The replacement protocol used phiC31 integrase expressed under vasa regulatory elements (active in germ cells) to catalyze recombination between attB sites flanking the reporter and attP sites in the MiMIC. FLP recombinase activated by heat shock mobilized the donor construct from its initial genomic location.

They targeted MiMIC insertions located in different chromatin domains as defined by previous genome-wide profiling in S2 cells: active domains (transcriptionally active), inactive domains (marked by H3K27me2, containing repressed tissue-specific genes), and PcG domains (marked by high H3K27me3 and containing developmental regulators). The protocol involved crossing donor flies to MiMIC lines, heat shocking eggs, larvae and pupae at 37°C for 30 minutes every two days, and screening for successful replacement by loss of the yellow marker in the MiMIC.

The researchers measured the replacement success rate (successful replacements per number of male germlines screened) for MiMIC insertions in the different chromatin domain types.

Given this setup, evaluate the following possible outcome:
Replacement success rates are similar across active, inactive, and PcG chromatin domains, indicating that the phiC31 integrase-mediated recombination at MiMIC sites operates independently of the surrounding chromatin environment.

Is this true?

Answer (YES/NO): YES